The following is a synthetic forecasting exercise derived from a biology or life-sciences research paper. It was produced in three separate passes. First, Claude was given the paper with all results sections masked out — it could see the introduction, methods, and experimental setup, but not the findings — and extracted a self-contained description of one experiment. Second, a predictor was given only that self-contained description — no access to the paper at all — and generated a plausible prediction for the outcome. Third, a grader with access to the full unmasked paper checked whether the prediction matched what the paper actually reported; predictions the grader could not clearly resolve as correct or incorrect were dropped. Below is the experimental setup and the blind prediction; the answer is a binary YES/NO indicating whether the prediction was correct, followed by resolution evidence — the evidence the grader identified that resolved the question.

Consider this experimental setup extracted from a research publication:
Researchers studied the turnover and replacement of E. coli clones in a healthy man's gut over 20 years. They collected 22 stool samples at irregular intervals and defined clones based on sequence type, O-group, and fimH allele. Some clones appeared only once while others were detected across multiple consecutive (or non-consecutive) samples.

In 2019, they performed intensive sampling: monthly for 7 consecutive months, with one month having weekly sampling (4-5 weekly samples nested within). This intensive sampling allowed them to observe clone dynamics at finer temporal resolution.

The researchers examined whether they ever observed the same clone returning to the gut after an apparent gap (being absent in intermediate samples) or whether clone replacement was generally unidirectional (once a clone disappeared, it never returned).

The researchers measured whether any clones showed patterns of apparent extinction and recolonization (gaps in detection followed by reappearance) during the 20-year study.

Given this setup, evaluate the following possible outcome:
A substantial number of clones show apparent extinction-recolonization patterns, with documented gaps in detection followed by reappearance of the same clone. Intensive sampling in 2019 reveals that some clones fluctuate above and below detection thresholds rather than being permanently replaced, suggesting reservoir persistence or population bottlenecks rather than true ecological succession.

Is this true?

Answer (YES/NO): NO